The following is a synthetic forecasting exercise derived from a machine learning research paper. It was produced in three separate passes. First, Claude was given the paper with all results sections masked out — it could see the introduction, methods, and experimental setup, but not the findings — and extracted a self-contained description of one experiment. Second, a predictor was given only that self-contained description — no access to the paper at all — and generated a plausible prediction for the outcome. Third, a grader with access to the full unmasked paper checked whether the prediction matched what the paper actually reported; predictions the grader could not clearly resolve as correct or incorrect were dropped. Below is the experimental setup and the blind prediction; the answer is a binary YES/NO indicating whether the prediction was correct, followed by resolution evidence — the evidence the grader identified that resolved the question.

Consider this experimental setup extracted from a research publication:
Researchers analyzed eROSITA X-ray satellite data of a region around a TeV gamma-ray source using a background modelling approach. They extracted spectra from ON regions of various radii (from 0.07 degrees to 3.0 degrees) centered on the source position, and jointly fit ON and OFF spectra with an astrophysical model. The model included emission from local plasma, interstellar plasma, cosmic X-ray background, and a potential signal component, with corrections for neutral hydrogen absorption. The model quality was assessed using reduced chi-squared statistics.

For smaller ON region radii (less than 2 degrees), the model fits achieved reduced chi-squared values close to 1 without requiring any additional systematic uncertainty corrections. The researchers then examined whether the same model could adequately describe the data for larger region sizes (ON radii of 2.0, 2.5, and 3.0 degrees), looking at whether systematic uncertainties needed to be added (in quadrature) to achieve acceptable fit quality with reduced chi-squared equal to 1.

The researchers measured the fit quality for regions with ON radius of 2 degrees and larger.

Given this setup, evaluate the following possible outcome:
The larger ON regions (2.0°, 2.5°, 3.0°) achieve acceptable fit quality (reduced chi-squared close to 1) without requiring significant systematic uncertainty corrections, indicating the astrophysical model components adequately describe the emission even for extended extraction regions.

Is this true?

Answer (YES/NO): NO